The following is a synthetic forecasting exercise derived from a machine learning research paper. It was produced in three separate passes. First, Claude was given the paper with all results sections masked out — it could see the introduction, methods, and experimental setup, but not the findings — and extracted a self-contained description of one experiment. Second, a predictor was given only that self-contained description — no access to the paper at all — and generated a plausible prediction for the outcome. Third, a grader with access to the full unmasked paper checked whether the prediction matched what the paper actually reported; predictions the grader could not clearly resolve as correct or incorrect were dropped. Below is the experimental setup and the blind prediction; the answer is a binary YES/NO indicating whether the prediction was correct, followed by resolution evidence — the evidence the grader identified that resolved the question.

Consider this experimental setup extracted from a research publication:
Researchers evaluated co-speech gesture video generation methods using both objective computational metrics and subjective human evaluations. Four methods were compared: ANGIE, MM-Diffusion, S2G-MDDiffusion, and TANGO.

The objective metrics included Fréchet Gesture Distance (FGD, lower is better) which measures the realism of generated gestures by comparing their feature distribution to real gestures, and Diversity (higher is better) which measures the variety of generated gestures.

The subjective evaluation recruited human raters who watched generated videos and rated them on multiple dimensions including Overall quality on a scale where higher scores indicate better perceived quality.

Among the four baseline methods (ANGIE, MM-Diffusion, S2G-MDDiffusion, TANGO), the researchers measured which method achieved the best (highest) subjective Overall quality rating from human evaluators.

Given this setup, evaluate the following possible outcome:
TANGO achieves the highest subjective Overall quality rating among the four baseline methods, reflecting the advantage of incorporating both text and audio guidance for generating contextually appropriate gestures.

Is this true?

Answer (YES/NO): NO